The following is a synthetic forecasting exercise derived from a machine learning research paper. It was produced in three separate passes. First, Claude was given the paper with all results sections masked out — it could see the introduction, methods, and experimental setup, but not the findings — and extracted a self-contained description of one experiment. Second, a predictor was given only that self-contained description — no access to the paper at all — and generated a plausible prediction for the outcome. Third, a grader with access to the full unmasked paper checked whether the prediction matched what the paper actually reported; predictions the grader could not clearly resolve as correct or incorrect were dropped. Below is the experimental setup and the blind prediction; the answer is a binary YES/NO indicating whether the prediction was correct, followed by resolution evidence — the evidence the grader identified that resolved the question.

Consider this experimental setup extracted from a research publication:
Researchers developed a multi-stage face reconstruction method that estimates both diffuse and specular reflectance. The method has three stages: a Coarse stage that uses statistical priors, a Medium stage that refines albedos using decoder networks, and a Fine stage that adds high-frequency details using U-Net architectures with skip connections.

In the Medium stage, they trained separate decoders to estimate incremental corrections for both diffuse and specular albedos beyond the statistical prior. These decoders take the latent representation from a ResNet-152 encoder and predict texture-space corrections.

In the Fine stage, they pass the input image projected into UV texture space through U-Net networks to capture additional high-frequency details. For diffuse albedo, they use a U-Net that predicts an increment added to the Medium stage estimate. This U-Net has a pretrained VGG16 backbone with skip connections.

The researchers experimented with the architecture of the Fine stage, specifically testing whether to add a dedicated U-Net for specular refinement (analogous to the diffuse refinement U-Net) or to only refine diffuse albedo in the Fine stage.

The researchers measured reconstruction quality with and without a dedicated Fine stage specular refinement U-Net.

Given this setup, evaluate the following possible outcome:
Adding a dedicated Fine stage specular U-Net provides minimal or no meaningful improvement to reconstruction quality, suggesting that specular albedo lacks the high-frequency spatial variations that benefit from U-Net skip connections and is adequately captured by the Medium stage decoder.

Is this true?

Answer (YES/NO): YES